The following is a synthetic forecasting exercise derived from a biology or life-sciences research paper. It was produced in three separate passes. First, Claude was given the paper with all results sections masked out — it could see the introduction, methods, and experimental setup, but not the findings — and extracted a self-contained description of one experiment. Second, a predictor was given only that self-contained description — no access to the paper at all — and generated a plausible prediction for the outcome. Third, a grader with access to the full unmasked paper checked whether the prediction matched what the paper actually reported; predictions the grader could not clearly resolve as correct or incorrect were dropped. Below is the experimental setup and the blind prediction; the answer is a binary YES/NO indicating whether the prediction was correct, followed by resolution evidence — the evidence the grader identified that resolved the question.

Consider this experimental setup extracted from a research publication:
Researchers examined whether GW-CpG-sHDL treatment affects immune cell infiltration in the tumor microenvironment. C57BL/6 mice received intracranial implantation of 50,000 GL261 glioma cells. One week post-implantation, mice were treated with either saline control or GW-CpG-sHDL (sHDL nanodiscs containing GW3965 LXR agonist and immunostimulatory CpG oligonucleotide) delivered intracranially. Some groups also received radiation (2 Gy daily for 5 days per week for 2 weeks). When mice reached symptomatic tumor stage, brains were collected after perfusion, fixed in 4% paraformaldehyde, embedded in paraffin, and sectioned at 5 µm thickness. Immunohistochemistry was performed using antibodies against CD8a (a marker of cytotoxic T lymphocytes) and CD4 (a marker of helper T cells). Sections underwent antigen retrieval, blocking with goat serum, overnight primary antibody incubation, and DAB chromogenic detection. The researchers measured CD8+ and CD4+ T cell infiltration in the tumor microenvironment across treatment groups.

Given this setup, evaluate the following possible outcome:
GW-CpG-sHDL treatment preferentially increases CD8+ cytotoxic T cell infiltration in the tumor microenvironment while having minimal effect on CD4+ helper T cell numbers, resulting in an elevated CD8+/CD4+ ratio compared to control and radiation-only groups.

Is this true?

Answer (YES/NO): NO